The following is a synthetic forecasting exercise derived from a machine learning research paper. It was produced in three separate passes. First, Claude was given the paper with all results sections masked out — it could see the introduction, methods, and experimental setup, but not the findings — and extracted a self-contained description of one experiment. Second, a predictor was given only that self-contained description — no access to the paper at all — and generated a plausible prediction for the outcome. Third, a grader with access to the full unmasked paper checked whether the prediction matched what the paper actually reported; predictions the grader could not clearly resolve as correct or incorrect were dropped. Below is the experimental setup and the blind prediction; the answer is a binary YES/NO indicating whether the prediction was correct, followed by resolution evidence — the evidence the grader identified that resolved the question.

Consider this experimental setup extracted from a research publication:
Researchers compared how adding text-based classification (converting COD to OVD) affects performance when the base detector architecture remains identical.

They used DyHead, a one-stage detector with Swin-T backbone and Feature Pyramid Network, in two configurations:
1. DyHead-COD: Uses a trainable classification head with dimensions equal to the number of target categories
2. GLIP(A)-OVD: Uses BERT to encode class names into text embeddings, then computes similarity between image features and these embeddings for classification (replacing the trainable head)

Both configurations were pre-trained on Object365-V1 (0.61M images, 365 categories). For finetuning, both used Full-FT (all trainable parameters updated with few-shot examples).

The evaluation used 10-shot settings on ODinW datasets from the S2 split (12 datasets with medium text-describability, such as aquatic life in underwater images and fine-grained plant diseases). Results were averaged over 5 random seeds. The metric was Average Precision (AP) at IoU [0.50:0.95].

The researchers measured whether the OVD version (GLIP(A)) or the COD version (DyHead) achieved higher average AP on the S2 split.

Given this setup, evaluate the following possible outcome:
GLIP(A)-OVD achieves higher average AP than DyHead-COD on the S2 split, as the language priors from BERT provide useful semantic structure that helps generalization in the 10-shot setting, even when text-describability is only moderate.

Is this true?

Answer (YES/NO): YES